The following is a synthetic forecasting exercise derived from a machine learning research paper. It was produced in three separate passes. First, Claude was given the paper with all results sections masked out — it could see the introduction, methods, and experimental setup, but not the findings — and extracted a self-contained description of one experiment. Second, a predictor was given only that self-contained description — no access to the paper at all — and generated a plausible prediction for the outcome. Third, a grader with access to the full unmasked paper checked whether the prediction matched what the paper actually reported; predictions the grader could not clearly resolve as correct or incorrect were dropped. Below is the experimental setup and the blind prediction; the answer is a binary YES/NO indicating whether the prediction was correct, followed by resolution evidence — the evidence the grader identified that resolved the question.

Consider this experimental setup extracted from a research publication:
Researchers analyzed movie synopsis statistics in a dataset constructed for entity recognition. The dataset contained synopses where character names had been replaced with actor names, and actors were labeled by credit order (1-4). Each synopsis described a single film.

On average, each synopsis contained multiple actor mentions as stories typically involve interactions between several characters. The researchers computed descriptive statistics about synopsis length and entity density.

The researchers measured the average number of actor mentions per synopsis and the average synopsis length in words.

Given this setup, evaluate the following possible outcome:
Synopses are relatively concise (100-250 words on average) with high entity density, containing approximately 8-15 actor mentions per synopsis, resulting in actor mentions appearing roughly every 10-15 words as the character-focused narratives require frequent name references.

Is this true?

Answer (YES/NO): NO